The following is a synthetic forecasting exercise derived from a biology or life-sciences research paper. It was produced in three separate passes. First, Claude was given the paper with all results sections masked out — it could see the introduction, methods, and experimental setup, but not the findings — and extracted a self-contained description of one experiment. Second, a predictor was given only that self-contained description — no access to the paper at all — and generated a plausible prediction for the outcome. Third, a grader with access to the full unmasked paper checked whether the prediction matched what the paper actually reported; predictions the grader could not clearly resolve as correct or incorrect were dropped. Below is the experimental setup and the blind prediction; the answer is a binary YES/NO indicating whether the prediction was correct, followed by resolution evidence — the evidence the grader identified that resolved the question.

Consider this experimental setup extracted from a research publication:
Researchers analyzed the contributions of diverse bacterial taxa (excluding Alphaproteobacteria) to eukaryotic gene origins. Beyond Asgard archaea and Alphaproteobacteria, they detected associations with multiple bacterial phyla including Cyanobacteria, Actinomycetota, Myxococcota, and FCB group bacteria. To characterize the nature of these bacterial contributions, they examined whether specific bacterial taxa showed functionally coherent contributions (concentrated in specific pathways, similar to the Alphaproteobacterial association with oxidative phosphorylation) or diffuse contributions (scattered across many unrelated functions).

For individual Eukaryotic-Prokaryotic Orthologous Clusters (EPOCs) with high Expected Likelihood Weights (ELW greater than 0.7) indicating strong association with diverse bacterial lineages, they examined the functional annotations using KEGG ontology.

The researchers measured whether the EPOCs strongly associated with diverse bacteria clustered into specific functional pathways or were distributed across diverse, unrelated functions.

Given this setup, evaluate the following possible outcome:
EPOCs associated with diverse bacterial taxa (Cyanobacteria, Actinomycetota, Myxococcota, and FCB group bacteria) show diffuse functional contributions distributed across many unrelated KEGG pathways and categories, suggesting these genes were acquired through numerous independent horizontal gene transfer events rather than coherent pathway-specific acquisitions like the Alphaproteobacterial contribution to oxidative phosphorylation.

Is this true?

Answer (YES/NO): YES